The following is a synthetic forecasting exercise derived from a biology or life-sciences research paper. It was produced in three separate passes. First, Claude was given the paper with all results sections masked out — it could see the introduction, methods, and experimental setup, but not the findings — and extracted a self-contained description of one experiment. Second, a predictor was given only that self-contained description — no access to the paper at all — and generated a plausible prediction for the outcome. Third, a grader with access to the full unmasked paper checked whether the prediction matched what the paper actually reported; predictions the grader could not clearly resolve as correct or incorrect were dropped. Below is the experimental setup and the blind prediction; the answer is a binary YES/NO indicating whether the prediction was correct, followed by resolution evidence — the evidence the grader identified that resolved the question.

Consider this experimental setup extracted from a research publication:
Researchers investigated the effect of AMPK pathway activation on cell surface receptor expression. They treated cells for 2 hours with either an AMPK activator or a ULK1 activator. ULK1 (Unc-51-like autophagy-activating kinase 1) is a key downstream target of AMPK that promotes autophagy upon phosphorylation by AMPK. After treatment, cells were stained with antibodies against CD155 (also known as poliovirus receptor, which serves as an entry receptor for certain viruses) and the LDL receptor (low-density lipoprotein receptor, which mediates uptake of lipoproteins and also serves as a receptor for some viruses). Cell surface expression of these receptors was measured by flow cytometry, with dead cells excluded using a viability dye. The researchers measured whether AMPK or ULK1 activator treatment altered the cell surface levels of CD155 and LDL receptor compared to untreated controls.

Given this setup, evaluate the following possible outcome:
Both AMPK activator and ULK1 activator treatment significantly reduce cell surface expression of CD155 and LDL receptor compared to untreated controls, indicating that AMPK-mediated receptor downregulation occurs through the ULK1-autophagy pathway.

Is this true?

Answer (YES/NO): NO